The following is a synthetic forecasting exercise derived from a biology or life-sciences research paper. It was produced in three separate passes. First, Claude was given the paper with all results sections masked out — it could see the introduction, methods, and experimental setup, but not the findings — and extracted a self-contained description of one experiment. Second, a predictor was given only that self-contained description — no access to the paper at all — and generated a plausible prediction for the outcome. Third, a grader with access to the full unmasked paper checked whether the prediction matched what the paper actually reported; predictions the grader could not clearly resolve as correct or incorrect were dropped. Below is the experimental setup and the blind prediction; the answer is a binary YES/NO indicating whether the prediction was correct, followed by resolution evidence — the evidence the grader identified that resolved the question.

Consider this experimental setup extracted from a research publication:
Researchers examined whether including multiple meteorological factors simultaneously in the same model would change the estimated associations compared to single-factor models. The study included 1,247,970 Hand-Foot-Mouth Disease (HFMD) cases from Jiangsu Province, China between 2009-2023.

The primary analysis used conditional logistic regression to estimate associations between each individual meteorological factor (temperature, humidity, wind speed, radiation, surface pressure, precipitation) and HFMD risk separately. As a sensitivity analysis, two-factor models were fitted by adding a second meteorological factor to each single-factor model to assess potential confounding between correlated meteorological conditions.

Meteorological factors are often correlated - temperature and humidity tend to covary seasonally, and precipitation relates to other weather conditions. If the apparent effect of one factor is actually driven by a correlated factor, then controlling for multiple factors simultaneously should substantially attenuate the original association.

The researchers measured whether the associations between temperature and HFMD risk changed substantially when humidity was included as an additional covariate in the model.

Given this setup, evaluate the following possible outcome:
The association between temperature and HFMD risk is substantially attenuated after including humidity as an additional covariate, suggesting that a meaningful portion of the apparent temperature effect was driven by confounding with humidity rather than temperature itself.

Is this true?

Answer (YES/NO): NO